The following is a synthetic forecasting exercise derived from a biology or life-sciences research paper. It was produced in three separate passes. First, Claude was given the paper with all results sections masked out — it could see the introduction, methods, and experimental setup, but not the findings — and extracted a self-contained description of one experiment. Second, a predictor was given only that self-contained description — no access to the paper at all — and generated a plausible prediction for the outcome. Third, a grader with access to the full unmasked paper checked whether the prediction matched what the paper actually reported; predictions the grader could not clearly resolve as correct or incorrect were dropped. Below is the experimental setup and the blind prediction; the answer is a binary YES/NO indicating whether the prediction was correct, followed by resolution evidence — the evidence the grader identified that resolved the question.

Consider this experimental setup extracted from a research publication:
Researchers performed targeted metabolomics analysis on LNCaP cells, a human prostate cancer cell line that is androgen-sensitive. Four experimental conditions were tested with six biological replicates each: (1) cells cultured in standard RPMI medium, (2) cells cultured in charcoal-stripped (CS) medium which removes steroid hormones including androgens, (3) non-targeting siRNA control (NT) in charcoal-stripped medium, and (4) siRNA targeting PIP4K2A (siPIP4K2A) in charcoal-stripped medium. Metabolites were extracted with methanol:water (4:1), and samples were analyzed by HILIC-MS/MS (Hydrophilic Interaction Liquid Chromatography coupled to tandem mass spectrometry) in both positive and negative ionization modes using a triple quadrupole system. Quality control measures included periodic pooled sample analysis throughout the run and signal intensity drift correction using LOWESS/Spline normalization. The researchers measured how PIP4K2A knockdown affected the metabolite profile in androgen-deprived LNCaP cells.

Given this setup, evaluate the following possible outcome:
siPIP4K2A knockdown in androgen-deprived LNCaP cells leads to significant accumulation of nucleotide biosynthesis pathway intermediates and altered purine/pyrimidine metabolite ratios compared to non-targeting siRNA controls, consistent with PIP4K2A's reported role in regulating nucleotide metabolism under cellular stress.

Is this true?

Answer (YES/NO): NO